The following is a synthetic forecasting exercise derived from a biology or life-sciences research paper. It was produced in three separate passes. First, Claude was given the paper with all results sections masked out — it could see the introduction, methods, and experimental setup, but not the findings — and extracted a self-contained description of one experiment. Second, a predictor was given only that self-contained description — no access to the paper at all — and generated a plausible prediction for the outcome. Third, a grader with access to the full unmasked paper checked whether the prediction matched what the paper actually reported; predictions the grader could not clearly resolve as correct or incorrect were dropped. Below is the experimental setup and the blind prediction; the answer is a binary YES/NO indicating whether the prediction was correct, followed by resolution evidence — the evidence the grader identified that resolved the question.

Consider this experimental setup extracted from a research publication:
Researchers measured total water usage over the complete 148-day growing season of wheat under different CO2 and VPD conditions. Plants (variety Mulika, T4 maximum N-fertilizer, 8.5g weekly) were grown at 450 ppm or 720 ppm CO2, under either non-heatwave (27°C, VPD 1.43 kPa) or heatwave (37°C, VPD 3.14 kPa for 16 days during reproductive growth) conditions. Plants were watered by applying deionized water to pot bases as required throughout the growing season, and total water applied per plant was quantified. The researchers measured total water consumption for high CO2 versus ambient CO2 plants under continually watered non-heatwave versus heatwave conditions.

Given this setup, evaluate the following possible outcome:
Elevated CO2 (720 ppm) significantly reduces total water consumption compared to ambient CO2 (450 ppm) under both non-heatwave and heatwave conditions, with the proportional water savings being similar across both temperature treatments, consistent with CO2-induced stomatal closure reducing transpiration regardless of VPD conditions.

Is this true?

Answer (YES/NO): NO